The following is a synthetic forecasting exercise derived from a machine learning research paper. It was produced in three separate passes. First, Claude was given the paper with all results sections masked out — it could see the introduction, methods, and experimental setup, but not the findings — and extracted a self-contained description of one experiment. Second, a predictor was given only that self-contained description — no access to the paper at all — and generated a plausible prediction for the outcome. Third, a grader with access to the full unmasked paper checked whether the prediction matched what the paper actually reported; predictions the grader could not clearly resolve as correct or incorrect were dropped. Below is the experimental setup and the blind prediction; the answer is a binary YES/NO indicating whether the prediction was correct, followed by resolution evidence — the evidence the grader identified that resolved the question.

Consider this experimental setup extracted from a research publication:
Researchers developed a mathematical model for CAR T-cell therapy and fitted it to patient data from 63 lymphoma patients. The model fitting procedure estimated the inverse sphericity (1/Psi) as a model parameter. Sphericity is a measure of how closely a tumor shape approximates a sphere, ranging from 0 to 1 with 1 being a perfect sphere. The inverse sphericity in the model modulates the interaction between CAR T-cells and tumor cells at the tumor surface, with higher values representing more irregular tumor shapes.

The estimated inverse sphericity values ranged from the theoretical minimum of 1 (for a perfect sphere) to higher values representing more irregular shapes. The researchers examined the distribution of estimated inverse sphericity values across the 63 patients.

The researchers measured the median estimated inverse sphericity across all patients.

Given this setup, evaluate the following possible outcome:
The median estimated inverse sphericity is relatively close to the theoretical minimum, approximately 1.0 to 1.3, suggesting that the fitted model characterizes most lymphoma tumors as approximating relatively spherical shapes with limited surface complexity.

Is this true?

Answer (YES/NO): NO